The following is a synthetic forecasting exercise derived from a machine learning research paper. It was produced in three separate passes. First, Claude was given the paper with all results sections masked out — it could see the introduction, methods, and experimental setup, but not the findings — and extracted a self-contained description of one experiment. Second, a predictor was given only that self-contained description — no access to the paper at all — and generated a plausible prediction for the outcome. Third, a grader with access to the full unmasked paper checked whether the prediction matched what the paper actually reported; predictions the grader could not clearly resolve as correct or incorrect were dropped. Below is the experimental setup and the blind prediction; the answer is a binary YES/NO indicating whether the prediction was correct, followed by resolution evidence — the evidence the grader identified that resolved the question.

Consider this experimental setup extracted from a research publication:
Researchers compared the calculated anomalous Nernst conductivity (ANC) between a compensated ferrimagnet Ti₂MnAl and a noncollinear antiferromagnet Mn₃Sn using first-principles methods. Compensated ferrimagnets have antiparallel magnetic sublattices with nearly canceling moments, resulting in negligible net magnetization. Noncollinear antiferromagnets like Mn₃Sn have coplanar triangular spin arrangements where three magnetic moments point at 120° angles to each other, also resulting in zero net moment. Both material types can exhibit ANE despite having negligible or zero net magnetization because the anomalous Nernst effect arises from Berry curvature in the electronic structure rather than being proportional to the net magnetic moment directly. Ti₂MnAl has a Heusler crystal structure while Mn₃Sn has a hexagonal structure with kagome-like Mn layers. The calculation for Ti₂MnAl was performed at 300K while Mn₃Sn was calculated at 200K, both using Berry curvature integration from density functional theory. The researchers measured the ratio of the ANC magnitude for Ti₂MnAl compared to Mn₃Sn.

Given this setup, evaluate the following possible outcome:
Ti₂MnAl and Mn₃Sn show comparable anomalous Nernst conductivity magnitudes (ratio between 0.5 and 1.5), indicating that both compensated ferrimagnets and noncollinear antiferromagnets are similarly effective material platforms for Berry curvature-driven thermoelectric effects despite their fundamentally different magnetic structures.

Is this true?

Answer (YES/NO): NO